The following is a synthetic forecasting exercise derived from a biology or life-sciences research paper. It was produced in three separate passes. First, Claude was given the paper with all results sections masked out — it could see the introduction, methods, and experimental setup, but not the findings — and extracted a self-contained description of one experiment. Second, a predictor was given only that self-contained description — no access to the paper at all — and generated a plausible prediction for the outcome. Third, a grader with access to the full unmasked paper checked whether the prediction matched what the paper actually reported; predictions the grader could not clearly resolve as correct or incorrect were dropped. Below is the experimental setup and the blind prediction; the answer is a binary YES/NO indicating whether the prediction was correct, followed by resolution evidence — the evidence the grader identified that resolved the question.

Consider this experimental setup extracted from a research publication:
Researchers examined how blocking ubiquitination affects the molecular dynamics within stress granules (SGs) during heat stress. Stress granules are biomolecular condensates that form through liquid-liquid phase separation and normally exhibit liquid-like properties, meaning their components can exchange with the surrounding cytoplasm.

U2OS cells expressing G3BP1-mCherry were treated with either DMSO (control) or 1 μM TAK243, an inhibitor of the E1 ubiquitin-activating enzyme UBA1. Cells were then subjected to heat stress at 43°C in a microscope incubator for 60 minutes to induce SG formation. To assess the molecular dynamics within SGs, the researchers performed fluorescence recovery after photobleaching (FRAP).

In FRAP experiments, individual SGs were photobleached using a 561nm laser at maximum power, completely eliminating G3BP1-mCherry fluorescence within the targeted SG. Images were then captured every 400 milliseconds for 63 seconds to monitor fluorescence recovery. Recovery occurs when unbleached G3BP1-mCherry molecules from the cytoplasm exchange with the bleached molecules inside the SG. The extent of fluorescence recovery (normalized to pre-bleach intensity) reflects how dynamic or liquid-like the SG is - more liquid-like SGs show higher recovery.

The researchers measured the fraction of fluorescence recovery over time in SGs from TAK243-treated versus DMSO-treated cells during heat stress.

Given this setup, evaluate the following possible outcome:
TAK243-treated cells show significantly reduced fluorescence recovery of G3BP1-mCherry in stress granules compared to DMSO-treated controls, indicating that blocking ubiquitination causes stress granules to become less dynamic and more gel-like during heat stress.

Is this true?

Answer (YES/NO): YES